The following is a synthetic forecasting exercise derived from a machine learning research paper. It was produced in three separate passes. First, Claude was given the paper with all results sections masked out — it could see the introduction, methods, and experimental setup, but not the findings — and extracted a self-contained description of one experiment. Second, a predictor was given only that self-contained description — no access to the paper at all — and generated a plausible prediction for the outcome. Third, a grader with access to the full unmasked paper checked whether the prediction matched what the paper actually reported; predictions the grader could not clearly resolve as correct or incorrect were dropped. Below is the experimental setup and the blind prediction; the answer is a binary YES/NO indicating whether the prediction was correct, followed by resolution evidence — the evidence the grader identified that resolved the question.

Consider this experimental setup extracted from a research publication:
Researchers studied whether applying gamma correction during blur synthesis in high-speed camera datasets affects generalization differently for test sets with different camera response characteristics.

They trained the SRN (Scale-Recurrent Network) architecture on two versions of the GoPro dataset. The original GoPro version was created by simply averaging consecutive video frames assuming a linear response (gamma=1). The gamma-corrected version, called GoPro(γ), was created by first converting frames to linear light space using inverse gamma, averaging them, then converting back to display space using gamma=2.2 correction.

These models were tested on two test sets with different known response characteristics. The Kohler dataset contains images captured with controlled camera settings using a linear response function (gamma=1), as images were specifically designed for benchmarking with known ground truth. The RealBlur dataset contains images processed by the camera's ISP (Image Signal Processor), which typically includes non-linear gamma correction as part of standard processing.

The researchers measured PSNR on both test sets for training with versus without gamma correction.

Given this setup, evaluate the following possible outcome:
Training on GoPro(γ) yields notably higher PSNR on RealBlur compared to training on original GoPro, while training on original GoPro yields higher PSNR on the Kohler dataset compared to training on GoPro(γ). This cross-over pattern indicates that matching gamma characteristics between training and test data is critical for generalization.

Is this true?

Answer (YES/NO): NO